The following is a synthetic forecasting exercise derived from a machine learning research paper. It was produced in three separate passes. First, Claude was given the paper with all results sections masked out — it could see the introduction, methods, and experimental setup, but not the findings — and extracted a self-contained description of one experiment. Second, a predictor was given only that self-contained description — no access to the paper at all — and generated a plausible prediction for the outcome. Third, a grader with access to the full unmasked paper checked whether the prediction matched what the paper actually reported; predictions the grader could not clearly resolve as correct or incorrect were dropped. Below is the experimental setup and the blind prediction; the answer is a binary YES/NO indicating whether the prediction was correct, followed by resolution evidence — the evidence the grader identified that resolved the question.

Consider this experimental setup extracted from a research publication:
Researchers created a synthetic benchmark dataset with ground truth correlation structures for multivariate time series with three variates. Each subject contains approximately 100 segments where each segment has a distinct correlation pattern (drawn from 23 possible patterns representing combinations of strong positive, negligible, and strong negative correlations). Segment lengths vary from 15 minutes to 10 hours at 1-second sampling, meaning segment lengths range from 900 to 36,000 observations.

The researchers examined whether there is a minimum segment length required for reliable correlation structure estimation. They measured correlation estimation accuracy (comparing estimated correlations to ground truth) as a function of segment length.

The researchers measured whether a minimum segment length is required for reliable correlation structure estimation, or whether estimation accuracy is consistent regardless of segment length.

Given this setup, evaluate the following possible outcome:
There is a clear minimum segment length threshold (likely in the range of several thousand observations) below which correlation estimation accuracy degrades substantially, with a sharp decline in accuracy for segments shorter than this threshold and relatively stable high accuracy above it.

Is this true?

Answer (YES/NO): NO